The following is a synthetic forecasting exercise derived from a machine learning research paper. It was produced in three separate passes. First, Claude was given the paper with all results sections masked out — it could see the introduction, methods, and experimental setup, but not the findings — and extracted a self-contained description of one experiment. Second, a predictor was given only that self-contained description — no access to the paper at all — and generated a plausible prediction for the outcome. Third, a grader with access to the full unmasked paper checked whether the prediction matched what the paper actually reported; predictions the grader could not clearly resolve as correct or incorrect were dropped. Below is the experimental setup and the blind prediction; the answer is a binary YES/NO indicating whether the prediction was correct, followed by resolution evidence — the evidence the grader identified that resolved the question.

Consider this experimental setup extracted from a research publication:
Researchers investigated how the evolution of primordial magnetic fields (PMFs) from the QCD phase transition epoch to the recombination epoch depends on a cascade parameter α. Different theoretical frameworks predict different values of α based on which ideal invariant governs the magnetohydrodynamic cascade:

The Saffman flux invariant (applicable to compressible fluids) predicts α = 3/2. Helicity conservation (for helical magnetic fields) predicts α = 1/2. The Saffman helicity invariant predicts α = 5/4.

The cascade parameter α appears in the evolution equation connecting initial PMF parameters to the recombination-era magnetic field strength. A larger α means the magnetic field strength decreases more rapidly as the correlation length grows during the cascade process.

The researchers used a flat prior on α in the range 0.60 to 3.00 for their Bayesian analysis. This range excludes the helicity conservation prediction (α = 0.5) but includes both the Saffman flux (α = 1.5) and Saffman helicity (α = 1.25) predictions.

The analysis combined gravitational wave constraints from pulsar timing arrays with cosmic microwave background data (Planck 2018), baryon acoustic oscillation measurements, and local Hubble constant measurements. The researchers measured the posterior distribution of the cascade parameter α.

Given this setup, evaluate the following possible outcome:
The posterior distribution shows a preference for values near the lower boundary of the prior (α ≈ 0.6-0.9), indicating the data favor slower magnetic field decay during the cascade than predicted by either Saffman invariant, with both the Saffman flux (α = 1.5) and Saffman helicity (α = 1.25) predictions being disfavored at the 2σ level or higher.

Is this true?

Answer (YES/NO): NO